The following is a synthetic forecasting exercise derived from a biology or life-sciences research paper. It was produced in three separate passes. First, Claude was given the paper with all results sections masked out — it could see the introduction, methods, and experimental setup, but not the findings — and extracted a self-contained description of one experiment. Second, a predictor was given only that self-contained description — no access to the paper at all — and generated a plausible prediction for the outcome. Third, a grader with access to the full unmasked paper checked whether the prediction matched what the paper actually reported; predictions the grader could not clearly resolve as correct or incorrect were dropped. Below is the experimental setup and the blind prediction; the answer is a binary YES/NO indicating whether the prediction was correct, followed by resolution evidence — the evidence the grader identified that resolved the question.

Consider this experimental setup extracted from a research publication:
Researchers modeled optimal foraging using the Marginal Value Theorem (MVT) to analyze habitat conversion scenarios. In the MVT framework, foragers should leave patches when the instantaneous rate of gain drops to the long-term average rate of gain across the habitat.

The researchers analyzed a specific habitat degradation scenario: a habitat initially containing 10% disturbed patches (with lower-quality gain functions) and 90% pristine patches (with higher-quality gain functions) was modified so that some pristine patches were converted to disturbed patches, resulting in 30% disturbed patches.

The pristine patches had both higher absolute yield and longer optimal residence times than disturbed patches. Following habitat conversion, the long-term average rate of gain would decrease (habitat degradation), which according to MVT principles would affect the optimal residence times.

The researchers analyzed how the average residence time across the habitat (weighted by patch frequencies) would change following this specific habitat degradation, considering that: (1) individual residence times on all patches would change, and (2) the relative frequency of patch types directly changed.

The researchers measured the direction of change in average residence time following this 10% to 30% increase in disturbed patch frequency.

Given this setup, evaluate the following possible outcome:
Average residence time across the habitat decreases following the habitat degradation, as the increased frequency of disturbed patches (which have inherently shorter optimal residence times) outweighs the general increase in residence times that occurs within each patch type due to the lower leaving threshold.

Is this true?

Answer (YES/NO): YES